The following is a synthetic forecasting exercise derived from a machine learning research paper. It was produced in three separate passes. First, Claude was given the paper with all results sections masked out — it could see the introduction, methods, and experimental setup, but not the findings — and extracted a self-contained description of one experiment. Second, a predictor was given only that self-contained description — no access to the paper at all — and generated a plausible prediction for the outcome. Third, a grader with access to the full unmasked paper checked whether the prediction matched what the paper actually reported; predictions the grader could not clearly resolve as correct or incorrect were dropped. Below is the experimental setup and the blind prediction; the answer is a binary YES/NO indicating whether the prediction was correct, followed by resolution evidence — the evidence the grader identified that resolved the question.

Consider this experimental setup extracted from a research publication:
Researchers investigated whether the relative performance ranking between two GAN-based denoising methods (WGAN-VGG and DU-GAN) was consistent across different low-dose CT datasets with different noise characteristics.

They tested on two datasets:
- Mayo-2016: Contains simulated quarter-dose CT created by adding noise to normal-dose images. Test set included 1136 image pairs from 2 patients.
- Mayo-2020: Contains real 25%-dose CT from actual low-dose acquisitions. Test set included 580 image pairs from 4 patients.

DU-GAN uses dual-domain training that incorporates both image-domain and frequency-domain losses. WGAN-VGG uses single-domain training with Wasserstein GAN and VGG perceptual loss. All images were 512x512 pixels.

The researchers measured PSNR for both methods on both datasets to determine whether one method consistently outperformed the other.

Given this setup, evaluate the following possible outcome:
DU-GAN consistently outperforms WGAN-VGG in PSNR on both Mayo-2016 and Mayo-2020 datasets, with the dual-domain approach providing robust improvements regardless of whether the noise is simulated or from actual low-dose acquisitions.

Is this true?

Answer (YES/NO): NO